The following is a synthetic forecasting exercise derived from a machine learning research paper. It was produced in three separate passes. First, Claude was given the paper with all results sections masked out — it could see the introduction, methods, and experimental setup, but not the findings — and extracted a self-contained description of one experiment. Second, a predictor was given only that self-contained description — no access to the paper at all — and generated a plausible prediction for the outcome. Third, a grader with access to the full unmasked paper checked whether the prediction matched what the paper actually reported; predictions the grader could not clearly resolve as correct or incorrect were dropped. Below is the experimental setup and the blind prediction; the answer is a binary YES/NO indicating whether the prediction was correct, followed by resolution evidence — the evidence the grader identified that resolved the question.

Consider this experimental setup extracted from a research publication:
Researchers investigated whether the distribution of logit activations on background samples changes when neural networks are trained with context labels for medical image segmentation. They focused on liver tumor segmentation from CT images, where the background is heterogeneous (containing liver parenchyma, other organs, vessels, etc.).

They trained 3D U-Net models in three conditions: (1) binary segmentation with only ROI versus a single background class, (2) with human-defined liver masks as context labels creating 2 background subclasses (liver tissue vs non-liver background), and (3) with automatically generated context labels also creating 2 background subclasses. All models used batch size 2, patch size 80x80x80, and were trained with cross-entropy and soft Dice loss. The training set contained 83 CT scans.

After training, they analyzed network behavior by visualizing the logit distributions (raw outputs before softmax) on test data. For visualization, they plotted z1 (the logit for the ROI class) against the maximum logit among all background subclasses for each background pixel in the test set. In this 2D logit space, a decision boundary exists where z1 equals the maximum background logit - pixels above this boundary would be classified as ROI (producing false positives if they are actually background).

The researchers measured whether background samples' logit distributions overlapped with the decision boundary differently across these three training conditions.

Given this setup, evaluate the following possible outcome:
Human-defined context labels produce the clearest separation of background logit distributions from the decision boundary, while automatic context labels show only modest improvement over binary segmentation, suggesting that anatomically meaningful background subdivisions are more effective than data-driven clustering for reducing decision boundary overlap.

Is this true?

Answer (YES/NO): NO